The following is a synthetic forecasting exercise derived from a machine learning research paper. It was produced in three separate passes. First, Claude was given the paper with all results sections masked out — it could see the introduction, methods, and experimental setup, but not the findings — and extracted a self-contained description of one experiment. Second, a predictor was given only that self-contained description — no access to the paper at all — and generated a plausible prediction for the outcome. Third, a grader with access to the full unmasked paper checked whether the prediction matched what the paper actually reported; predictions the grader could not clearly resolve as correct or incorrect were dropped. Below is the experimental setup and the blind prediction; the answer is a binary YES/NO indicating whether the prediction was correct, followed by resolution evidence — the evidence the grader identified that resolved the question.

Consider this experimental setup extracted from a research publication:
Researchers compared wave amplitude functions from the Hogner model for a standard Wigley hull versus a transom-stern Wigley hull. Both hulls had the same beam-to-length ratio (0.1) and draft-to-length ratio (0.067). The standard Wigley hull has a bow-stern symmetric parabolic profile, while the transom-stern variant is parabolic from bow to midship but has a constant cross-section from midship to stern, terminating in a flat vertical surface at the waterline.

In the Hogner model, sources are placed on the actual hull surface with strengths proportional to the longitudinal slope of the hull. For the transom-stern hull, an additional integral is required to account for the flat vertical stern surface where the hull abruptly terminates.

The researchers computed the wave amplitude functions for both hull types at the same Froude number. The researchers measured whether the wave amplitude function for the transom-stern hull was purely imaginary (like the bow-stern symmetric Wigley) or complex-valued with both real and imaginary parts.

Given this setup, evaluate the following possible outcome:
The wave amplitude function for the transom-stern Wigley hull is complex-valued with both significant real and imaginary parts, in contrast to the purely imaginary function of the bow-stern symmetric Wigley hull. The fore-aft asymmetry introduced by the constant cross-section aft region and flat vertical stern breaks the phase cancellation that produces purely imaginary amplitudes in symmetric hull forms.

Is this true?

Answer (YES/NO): YES